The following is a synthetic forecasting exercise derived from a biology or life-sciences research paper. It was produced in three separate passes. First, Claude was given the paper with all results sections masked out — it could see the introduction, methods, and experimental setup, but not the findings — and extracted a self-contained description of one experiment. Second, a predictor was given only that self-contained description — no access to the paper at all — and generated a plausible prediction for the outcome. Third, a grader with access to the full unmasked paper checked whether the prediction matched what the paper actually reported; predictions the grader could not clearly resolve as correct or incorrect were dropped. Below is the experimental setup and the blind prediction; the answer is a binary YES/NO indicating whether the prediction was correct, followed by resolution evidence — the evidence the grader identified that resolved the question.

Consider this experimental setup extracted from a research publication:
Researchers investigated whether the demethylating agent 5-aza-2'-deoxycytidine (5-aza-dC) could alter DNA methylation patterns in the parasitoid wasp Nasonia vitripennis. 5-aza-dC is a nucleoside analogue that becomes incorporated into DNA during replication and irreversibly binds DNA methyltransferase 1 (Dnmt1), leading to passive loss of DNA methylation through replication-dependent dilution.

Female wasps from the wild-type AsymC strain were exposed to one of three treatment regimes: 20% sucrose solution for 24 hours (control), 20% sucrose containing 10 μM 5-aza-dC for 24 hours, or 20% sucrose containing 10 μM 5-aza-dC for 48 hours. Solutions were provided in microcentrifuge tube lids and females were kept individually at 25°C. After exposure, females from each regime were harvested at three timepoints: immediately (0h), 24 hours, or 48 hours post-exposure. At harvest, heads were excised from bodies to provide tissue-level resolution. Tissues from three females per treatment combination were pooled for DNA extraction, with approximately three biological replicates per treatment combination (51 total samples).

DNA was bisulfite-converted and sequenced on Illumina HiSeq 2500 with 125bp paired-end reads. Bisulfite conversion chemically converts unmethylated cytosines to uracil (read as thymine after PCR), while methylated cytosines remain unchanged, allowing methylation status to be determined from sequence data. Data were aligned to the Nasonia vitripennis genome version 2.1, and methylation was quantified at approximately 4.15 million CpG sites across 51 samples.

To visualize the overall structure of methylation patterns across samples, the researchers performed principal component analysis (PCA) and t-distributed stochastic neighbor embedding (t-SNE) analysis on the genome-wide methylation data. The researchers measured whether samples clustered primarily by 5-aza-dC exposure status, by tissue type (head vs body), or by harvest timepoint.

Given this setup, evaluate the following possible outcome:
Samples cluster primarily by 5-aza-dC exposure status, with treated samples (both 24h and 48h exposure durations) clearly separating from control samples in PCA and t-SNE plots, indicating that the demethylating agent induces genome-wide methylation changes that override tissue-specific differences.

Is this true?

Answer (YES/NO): NO